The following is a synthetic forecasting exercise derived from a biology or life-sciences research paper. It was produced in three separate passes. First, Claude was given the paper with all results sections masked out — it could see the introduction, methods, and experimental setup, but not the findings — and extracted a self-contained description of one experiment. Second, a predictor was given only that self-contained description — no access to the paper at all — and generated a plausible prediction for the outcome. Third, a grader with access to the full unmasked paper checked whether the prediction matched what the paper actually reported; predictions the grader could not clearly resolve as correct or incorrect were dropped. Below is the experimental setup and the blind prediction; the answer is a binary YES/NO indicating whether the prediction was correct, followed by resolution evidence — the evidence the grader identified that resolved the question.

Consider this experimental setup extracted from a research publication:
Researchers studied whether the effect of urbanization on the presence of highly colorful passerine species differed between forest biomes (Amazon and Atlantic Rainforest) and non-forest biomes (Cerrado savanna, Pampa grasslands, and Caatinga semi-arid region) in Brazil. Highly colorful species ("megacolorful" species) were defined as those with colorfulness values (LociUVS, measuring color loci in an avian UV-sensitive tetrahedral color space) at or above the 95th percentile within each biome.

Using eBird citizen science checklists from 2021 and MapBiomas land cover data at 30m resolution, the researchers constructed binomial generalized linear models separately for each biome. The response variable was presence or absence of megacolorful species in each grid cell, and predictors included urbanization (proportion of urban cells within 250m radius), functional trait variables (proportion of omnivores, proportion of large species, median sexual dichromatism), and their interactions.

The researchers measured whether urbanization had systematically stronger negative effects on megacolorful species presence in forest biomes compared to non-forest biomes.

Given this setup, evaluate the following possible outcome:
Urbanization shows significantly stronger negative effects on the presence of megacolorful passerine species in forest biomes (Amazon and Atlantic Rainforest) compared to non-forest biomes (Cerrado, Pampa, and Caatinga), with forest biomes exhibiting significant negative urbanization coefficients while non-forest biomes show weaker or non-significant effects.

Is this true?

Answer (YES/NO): NO